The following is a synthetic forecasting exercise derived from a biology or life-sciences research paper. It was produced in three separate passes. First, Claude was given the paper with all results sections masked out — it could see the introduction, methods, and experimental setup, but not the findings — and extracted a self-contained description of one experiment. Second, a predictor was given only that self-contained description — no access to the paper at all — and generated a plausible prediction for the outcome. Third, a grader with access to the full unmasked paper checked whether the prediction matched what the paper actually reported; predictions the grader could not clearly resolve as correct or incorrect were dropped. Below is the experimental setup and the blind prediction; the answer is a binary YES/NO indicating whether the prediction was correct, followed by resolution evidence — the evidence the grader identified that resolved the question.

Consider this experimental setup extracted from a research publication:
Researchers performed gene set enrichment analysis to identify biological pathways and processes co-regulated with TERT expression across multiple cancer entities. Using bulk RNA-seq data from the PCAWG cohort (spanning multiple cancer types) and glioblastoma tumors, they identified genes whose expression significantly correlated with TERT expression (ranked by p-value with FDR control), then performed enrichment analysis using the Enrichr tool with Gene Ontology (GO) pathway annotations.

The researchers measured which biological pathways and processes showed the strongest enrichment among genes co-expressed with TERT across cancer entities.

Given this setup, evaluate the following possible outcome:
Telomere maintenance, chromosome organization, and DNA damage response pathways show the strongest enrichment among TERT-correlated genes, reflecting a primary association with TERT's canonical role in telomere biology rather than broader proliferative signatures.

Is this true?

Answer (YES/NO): NO